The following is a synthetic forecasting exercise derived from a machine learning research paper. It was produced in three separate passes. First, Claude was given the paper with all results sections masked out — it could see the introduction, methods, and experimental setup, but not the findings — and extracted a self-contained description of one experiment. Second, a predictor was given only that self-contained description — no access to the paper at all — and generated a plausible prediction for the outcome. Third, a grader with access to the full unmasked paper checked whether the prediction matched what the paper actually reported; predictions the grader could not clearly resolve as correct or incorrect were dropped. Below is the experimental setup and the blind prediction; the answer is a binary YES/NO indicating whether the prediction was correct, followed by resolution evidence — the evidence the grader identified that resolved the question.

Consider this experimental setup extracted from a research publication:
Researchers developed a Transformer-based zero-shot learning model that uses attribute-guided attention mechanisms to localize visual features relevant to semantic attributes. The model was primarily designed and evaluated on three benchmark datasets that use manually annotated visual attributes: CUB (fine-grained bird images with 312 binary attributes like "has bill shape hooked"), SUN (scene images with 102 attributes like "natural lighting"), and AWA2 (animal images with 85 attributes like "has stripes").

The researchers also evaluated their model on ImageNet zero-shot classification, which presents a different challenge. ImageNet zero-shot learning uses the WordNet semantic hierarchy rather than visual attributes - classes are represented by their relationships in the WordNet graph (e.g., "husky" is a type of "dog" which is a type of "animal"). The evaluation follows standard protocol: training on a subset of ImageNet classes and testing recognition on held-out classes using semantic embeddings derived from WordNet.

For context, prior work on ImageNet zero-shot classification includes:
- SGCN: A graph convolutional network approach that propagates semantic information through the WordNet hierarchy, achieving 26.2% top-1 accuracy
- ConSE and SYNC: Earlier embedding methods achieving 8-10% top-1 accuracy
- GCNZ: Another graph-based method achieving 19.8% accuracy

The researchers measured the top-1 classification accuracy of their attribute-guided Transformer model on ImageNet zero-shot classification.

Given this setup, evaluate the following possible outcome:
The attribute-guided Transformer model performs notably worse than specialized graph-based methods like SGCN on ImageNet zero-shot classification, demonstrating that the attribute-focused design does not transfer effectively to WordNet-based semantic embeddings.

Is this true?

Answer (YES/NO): NO